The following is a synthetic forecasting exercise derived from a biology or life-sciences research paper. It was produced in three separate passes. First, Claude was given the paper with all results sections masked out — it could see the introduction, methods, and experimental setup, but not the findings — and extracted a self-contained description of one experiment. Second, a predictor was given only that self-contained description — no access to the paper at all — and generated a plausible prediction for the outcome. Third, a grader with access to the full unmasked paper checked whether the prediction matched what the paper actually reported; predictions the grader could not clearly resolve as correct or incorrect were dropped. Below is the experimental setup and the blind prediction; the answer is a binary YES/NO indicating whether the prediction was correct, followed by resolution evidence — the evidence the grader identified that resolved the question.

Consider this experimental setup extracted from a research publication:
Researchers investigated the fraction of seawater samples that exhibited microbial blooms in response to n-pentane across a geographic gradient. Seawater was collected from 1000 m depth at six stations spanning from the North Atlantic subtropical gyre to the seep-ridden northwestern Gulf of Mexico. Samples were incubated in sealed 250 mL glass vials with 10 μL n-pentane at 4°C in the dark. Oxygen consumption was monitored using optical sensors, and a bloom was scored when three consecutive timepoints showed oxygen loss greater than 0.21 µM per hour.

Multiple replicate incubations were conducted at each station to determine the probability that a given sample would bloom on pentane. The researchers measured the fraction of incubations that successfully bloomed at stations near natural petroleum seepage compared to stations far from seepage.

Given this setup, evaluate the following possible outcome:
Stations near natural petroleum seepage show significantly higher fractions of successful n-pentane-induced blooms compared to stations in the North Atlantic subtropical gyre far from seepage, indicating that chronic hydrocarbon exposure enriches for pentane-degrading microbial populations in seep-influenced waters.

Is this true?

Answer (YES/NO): YES